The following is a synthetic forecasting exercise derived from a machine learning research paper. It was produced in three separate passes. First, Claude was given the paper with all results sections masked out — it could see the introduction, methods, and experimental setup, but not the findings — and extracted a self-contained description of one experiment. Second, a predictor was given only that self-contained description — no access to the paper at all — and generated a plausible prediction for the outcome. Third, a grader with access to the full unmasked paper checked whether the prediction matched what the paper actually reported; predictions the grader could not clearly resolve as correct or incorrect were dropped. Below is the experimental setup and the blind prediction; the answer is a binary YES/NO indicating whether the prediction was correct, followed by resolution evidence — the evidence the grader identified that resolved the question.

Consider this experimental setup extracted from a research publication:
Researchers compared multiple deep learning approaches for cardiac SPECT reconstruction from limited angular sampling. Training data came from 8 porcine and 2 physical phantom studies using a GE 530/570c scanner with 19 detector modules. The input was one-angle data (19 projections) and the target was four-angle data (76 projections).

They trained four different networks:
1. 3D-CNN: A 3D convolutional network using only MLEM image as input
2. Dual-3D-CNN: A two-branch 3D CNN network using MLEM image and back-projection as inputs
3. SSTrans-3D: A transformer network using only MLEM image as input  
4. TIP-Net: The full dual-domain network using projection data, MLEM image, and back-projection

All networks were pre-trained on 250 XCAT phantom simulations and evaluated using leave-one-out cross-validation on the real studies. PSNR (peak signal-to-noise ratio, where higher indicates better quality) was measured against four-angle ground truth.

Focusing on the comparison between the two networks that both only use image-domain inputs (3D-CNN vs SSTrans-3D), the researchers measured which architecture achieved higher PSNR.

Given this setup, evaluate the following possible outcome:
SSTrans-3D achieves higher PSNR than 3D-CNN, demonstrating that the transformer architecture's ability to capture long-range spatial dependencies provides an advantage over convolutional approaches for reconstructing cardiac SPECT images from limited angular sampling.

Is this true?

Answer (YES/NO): NO